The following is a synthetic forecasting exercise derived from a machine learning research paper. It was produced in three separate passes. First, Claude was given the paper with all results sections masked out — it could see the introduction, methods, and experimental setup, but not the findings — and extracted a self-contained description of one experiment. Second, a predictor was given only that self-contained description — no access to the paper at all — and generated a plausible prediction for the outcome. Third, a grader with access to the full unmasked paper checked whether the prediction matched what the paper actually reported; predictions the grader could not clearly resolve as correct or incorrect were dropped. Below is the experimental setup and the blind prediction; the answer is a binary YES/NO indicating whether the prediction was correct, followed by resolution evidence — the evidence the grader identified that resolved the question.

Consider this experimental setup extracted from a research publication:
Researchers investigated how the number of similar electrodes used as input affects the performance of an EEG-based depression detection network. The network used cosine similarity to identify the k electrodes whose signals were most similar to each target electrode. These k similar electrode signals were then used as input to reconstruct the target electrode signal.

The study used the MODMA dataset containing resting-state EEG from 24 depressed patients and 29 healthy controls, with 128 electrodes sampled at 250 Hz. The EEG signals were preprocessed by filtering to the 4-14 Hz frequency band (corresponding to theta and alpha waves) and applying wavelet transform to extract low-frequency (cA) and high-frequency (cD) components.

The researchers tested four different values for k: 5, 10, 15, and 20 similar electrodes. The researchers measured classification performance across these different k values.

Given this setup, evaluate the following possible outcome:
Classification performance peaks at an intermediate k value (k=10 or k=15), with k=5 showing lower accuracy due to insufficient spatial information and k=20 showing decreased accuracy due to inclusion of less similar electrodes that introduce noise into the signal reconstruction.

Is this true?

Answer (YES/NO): YES